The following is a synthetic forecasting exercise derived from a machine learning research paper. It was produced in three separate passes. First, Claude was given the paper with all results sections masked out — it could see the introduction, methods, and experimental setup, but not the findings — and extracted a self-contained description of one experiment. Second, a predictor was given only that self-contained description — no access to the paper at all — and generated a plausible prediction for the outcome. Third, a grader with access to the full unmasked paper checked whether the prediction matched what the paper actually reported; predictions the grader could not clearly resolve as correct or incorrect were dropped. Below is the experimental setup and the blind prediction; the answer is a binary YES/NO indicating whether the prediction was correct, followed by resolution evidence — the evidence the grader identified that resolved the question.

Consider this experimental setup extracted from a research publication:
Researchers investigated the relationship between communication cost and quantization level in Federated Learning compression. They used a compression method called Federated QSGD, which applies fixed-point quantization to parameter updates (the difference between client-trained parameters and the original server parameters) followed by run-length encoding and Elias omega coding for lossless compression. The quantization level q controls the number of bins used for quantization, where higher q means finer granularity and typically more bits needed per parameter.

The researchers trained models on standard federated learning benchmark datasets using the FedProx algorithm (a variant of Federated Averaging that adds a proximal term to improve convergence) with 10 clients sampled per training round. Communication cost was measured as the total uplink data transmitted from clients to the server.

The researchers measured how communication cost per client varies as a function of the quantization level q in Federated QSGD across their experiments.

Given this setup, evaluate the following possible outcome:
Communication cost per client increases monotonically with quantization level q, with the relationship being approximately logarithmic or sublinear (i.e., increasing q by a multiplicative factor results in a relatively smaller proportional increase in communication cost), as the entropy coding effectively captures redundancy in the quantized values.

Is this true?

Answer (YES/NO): NO